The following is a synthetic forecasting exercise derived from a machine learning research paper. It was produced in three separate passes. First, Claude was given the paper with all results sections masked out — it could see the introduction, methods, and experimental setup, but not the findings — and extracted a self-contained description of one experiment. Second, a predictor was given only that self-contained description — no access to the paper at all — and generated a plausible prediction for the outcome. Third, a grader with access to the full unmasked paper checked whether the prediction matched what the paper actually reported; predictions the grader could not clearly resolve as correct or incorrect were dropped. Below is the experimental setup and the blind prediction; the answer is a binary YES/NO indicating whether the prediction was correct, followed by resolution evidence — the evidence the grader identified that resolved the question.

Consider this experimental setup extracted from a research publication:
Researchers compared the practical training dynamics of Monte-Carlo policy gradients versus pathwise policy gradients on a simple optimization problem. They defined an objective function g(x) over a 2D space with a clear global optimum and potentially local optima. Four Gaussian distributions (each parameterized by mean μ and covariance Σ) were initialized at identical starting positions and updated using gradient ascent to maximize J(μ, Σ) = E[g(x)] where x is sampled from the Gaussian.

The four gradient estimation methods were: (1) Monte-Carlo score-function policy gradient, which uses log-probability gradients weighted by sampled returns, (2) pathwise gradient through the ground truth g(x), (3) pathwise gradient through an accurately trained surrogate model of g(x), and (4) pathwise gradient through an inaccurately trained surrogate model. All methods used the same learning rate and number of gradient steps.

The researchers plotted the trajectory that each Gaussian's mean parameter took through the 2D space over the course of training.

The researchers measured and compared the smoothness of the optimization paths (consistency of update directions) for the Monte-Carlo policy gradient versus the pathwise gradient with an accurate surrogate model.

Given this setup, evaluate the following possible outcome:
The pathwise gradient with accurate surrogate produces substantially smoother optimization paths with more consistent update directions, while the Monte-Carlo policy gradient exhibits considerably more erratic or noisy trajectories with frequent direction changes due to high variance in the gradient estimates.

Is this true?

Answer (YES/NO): YES